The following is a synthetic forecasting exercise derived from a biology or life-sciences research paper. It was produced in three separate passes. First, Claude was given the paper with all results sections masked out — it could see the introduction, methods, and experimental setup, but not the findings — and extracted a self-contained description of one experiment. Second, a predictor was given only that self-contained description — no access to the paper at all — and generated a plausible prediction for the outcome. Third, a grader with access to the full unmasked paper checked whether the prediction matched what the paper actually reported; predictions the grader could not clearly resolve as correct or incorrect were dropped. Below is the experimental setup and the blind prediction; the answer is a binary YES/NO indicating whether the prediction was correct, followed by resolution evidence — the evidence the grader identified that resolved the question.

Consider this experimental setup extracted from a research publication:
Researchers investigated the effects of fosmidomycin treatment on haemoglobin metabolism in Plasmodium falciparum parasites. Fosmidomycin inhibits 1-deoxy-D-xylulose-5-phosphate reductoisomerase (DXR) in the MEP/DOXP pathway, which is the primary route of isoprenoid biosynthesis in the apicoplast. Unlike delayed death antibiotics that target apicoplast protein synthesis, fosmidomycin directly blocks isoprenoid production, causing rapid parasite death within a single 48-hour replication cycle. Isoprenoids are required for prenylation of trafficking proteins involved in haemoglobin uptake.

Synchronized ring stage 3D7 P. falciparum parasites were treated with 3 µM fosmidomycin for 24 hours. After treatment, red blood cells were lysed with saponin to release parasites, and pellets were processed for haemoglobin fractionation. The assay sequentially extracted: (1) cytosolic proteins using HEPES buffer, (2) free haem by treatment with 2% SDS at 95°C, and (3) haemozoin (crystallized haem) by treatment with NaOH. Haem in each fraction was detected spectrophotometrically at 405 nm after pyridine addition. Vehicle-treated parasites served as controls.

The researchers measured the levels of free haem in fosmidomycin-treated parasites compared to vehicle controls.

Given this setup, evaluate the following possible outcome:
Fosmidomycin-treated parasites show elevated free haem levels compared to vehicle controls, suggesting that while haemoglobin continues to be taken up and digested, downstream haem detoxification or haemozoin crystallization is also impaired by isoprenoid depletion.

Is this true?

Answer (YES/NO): NO